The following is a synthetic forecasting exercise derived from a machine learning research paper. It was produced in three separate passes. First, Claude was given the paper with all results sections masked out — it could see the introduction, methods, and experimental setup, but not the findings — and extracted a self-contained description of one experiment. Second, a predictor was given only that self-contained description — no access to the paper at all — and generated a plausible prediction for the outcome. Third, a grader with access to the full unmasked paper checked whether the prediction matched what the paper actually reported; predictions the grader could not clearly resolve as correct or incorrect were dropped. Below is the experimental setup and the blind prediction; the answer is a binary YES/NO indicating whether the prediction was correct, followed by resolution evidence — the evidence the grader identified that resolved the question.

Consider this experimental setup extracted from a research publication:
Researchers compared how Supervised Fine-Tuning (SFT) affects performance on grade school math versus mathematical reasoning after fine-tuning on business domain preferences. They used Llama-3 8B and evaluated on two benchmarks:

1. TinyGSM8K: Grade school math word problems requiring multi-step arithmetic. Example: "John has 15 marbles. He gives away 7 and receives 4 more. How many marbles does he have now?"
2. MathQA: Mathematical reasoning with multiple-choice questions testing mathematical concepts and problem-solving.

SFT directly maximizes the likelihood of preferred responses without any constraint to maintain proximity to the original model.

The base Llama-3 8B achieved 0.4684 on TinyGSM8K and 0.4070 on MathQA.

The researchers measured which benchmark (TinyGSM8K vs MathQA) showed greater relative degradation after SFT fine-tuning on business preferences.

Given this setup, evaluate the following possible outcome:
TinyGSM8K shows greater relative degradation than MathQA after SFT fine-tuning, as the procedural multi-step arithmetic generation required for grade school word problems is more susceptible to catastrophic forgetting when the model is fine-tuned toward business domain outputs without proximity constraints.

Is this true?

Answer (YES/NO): YES